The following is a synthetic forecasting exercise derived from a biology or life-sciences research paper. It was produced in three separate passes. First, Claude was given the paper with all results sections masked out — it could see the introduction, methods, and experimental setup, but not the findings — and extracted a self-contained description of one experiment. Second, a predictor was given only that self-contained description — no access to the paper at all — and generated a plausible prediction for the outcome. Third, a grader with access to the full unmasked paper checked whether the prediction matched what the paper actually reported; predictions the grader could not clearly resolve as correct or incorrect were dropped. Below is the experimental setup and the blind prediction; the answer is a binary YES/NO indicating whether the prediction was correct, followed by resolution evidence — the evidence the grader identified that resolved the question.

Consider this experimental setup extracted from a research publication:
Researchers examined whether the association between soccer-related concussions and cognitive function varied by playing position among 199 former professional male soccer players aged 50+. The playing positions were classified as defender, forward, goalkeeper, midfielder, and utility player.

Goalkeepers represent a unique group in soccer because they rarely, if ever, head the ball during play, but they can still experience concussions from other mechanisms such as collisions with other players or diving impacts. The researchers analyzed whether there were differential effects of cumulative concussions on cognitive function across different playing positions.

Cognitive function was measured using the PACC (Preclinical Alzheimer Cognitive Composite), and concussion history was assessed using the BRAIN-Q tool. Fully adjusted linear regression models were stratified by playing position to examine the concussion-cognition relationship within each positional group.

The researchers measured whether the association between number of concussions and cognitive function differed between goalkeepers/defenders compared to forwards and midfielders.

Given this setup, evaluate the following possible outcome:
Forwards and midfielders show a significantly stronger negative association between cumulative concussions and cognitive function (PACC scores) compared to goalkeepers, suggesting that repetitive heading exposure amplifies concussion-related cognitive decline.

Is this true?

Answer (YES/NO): NO